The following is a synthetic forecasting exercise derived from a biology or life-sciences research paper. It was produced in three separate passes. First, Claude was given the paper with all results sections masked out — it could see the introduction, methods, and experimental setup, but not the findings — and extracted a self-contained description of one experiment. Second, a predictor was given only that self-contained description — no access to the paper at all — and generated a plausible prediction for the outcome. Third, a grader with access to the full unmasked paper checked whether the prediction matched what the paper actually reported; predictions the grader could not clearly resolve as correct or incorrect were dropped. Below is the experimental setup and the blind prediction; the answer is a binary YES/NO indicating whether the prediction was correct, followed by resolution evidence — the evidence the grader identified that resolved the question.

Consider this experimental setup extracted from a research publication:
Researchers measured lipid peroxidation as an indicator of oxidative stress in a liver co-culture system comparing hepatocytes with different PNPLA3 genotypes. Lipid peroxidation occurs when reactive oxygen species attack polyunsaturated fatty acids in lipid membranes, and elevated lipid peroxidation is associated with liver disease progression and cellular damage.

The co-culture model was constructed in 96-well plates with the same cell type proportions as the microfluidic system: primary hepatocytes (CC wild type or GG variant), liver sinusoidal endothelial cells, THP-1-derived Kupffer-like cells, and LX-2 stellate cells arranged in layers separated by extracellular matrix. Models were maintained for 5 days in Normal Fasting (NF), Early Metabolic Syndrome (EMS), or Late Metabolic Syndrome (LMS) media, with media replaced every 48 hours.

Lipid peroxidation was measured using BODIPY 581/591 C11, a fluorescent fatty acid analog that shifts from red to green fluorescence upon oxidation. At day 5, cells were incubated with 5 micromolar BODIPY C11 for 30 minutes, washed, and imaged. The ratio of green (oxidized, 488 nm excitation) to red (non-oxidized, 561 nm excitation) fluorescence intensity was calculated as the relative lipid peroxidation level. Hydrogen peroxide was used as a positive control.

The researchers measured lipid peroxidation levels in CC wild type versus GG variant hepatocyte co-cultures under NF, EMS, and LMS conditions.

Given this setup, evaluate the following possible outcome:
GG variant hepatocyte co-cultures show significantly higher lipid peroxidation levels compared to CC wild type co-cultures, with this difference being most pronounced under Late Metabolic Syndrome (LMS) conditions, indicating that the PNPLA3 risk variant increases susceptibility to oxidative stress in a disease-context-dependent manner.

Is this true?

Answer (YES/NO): NO